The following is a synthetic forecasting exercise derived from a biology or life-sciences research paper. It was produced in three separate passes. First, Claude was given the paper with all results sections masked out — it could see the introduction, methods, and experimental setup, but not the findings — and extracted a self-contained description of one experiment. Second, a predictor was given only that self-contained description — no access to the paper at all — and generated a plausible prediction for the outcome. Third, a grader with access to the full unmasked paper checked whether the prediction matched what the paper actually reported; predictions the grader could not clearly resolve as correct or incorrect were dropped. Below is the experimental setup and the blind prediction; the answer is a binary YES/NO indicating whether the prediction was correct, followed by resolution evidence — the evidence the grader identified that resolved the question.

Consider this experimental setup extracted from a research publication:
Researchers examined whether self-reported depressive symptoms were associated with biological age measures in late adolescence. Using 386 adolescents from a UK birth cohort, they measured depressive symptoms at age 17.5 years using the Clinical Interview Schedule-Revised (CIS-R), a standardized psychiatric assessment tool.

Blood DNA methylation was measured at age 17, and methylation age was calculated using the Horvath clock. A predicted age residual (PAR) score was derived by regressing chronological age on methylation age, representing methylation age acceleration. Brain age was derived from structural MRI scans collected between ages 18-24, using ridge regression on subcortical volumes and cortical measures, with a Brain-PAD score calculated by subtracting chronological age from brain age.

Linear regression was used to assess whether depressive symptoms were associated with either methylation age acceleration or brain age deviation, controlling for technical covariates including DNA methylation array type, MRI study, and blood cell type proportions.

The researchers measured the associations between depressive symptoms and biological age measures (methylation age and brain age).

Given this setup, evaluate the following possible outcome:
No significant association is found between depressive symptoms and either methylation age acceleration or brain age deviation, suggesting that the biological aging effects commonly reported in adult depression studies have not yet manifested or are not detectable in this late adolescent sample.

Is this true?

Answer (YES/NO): YES